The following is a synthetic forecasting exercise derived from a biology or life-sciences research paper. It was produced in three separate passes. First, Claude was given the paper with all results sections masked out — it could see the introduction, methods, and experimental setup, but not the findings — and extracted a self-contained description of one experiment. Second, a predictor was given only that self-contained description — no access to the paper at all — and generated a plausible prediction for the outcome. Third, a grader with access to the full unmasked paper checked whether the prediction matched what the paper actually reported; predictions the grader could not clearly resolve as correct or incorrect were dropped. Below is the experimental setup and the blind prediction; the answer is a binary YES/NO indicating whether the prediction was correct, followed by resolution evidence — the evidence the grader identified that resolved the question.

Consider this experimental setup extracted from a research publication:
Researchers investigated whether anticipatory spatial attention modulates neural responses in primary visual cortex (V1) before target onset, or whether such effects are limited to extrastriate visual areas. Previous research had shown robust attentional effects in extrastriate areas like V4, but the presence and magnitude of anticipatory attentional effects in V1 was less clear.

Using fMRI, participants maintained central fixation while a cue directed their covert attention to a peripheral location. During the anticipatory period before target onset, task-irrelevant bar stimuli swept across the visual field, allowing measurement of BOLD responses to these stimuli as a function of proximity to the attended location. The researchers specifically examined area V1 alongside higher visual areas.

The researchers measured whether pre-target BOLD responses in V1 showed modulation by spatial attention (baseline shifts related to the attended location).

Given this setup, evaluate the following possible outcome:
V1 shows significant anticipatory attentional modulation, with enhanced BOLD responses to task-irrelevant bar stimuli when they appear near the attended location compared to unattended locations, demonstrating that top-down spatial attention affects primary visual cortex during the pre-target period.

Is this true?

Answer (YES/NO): YES